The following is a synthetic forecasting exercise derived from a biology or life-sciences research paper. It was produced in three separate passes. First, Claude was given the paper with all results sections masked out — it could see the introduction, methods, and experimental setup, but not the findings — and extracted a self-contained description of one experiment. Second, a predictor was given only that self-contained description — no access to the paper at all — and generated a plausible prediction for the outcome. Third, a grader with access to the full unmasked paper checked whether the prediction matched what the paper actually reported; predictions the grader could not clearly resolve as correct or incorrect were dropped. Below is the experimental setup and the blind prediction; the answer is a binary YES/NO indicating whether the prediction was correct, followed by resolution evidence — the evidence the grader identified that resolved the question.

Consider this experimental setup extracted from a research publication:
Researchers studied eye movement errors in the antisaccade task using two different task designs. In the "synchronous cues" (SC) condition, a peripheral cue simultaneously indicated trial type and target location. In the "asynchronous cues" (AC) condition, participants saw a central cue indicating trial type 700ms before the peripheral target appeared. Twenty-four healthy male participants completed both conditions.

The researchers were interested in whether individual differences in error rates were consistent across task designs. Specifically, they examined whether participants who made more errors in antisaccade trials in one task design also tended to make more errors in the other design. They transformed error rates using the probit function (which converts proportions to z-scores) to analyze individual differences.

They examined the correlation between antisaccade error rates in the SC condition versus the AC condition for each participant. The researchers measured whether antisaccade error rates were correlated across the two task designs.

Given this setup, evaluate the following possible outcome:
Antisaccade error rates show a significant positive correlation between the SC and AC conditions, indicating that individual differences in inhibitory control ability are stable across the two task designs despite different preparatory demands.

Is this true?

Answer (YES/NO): YES